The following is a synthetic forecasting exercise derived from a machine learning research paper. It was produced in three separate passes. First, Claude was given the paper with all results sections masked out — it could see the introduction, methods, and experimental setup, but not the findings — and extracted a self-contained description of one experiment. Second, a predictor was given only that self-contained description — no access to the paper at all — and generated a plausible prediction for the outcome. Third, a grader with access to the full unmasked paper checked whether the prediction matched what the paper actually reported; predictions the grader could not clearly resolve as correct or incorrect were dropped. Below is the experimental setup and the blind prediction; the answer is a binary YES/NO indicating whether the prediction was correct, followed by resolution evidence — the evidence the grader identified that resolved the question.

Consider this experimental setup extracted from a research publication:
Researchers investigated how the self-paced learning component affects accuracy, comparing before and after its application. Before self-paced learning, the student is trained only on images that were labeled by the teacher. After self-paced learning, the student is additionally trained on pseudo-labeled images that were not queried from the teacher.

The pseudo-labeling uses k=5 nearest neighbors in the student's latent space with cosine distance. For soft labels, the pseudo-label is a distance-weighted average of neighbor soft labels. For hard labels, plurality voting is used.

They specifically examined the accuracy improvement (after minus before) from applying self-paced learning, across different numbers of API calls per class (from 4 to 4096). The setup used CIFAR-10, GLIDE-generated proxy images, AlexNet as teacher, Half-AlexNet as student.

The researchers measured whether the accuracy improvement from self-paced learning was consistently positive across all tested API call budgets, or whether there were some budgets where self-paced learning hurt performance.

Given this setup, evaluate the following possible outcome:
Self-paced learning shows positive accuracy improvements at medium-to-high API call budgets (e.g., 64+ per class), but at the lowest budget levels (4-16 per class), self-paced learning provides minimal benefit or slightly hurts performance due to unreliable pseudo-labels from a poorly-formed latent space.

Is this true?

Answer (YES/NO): NO